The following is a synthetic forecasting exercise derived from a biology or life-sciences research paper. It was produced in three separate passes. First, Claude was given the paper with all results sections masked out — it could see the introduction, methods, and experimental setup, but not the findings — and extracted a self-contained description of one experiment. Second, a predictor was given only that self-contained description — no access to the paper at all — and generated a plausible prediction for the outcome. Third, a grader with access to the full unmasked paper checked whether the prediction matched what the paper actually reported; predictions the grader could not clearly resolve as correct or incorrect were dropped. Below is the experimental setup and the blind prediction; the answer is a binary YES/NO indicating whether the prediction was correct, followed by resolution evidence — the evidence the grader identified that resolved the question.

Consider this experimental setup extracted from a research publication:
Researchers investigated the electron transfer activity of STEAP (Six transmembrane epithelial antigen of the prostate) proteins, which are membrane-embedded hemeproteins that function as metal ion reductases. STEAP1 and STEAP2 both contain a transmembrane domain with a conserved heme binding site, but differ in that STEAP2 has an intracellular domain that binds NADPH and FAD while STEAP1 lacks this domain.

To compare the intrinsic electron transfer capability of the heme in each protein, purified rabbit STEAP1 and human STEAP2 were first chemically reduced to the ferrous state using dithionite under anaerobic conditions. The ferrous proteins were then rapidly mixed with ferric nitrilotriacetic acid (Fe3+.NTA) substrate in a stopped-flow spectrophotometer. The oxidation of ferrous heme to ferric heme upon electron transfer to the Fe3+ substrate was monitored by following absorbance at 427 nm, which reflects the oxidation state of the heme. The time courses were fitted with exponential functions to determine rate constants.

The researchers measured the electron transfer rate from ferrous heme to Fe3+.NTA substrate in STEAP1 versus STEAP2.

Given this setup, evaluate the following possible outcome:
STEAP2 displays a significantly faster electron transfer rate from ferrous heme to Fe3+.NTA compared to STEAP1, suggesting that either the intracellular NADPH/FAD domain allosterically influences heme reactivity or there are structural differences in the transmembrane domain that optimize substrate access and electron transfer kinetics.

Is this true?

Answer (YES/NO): NO